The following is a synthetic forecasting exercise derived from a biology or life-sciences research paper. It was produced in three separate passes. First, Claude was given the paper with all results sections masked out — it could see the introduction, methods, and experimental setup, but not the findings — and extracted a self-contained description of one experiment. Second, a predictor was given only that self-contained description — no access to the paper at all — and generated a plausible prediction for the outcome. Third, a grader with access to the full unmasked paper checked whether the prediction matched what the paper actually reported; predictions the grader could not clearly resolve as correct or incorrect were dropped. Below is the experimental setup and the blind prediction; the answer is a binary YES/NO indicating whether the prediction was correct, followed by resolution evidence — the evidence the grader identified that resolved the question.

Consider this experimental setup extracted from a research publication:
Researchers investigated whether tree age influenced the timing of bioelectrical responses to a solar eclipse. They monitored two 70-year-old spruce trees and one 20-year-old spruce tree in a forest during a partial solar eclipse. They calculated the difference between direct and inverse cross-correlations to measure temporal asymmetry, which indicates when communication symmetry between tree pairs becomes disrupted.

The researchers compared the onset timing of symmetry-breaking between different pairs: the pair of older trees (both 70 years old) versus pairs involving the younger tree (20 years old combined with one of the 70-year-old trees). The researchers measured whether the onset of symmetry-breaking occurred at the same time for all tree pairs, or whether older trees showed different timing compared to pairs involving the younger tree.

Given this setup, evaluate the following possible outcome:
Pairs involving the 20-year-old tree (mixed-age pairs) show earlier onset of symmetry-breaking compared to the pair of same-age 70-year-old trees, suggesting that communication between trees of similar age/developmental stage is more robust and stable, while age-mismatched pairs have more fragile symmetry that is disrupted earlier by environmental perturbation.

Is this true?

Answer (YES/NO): NO